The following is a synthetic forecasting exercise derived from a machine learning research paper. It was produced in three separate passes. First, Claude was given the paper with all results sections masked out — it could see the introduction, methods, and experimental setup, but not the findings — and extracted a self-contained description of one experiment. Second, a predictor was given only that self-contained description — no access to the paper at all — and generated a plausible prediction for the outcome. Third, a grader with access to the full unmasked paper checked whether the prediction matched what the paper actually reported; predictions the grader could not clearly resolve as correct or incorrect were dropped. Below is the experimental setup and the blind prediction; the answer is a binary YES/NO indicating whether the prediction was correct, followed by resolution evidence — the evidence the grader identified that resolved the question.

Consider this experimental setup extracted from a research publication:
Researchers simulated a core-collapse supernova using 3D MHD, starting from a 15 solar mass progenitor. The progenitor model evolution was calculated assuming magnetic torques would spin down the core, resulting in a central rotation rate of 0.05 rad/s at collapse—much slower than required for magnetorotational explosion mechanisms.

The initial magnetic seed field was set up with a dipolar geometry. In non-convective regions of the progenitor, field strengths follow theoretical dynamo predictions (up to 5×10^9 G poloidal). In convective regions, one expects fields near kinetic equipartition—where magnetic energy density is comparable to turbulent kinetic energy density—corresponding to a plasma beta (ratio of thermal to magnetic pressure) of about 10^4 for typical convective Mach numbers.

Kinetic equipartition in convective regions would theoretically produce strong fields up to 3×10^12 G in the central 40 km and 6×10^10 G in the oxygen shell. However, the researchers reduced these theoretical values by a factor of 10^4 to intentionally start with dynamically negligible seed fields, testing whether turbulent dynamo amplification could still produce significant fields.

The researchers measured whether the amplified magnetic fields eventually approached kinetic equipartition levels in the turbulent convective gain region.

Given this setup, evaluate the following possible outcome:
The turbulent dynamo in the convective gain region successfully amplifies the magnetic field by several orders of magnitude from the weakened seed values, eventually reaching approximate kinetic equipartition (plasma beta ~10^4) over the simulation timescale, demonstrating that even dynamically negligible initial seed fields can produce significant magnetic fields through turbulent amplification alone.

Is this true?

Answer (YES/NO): YES